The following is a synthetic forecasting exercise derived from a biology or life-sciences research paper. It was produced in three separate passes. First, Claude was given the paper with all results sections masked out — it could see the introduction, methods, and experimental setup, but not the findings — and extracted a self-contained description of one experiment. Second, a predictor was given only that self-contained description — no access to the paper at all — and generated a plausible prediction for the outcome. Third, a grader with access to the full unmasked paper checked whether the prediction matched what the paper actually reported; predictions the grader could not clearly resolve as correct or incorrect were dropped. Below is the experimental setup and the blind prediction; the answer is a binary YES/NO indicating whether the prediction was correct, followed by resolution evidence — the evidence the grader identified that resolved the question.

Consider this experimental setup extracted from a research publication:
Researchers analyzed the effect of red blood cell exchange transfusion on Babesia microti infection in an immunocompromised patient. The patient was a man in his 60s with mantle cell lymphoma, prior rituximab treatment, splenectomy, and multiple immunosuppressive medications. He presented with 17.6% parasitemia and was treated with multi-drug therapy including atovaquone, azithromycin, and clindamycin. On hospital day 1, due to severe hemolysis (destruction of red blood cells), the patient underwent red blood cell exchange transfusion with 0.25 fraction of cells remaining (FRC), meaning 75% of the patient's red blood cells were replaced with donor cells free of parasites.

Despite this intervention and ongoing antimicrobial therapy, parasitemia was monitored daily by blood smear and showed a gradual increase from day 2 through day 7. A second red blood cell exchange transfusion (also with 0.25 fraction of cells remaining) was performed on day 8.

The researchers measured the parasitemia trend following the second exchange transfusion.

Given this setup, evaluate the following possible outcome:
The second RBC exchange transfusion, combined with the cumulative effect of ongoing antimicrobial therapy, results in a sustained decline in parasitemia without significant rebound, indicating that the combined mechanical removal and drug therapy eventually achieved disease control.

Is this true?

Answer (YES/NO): YES